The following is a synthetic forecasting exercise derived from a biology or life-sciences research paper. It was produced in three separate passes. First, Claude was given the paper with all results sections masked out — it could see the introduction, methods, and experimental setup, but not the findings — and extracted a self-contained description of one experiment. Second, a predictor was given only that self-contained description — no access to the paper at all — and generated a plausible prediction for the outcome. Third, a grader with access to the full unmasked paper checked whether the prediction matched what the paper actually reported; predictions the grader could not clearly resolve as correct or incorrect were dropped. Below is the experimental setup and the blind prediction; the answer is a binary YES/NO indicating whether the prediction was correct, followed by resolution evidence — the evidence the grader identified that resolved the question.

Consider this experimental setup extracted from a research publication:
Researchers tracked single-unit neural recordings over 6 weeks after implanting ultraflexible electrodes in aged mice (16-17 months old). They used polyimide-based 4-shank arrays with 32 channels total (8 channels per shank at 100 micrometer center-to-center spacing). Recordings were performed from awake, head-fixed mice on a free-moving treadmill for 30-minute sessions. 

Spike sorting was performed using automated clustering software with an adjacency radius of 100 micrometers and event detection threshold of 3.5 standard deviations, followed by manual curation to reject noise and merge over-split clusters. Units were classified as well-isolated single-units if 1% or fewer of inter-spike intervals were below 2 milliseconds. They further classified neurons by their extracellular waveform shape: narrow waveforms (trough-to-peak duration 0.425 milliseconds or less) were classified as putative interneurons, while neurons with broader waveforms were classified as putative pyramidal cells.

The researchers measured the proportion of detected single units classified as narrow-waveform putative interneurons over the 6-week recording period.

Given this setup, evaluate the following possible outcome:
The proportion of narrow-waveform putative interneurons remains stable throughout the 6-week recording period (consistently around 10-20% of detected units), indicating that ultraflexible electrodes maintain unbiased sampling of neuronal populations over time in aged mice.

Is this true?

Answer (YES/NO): YES